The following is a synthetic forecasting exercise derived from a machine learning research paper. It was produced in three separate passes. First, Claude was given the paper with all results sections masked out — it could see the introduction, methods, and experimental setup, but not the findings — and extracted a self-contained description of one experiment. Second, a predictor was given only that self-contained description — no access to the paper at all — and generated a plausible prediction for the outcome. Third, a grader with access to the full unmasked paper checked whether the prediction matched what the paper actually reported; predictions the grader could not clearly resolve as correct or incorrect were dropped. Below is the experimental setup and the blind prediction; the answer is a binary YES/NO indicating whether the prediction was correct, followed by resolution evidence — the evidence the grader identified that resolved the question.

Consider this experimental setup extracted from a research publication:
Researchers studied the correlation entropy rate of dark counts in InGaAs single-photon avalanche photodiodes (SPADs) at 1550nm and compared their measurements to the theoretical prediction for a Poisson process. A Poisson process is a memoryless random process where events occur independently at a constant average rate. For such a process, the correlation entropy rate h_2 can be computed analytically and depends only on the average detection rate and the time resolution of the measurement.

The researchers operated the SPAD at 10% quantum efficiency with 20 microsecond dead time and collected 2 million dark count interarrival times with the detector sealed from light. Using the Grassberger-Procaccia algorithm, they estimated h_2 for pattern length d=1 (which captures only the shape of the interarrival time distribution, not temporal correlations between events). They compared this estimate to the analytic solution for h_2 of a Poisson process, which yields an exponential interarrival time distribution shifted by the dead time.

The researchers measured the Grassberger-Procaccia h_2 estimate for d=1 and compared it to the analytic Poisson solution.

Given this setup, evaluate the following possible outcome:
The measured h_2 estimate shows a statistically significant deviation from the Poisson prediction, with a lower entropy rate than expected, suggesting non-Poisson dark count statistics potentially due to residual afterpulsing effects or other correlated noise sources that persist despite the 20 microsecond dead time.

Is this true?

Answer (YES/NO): YES